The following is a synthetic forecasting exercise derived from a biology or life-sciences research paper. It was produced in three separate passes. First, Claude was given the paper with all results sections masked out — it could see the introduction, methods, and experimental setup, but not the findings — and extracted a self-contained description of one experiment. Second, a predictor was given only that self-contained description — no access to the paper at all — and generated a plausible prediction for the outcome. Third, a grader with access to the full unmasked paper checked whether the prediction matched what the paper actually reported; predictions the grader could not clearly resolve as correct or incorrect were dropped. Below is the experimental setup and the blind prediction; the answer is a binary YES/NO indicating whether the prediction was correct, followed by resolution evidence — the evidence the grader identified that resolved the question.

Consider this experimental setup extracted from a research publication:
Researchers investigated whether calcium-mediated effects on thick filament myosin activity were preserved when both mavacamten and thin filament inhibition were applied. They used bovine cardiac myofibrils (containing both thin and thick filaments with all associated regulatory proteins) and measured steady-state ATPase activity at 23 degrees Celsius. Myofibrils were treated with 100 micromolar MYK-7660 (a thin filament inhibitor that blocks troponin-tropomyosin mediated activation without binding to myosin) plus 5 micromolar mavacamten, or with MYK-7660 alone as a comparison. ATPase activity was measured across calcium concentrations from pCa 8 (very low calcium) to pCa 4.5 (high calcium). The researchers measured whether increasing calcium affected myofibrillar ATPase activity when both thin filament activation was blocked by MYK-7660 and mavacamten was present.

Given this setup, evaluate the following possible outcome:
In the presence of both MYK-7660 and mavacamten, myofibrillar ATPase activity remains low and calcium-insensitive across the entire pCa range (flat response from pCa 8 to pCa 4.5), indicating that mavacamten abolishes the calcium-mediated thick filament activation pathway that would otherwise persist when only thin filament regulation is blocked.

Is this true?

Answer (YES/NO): NO